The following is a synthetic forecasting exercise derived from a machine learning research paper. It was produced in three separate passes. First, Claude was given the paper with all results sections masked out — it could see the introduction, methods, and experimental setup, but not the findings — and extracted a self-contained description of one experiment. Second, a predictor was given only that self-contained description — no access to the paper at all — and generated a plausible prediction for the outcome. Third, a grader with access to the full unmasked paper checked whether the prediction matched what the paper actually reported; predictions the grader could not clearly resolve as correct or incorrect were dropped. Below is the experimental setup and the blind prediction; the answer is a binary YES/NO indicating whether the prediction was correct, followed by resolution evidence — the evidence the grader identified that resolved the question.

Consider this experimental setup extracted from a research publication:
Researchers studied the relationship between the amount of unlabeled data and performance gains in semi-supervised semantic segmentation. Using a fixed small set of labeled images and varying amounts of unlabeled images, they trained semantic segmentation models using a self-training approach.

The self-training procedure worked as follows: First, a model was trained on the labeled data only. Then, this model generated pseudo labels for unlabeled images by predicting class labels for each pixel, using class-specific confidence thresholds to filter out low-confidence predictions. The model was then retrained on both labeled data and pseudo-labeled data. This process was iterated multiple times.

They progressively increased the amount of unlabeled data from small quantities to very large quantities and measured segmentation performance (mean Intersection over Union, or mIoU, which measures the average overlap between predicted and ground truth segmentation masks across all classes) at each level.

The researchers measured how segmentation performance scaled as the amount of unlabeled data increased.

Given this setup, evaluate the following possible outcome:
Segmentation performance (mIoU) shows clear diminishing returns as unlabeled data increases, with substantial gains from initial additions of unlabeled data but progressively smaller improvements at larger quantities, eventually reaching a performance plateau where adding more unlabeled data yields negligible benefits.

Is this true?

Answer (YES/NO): YES